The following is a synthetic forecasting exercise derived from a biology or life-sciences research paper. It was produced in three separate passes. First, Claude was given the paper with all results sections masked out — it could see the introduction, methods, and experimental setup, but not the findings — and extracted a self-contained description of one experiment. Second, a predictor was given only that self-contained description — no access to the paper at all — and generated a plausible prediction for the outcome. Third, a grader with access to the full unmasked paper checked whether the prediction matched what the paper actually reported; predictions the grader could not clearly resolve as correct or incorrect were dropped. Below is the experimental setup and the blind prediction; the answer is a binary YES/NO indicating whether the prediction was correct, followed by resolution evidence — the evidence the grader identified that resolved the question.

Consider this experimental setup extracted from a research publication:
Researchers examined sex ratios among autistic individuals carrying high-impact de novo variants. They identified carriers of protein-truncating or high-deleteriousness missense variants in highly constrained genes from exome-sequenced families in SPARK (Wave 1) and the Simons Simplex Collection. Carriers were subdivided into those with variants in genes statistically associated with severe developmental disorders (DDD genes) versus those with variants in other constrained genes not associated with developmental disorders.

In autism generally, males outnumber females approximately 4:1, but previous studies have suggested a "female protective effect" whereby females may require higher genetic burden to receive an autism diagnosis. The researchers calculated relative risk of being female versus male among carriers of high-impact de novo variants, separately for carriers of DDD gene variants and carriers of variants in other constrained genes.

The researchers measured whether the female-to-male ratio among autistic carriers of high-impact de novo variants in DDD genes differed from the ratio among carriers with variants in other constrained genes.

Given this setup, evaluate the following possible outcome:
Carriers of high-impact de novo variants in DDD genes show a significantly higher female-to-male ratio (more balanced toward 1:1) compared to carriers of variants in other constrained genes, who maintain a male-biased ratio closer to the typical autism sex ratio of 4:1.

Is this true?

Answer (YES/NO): YES